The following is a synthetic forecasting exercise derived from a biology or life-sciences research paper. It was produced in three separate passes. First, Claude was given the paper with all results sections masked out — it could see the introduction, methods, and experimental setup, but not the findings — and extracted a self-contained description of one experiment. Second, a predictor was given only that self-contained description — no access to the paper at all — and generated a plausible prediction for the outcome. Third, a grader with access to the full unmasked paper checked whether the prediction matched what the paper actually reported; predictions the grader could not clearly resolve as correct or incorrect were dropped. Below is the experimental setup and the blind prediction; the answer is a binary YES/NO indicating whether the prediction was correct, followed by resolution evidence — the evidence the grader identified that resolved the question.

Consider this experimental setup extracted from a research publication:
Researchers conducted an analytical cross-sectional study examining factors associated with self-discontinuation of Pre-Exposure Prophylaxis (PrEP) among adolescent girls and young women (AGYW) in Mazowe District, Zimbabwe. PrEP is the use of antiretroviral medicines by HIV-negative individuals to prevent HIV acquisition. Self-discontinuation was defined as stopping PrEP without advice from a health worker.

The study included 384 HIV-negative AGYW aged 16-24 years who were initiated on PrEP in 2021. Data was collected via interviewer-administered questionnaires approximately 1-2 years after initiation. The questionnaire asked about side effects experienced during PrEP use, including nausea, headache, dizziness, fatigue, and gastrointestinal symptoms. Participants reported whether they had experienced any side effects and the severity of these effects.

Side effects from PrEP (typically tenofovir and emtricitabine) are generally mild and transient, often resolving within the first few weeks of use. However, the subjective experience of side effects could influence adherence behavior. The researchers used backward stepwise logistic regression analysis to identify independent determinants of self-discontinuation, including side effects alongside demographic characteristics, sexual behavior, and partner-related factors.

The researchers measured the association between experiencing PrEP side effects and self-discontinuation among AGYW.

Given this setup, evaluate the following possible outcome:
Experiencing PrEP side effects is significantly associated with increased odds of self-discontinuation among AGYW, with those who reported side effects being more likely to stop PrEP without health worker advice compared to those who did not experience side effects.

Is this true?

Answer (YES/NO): YES